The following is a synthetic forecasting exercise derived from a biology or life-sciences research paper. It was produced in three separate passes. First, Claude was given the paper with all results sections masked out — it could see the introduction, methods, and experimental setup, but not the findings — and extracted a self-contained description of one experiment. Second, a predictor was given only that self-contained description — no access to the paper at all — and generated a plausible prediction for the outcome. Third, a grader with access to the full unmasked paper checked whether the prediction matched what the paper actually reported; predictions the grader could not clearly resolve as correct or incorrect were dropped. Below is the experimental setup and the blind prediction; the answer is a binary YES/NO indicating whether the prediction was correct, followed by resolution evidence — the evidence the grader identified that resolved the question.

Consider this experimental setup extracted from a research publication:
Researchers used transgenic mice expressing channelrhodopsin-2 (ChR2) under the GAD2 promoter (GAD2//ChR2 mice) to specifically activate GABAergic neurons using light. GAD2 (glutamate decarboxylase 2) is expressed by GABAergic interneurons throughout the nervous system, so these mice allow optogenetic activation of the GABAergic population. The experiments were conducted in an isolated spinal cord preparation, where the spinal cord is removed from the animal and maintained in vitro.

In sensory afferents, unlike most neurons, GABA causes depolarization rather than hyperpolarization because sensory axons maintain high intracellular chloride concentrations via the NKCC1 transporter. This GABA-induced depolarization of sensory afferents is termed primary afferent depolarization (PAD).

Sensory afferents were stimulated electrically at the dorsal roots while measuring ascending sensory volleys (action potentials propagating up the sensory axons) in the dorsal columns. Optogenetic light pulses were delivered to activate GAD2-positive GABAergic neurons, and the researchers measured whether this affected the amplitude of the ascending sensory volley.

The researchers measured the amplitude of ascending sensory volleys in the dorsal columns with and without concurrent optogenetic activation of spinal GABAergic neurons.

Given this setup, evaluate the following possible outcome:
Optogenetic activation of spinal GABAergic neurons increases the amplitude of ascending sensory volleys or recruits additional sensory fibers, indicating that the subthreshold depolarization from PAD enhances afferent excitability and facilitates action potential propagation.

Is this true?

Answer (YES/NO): YES